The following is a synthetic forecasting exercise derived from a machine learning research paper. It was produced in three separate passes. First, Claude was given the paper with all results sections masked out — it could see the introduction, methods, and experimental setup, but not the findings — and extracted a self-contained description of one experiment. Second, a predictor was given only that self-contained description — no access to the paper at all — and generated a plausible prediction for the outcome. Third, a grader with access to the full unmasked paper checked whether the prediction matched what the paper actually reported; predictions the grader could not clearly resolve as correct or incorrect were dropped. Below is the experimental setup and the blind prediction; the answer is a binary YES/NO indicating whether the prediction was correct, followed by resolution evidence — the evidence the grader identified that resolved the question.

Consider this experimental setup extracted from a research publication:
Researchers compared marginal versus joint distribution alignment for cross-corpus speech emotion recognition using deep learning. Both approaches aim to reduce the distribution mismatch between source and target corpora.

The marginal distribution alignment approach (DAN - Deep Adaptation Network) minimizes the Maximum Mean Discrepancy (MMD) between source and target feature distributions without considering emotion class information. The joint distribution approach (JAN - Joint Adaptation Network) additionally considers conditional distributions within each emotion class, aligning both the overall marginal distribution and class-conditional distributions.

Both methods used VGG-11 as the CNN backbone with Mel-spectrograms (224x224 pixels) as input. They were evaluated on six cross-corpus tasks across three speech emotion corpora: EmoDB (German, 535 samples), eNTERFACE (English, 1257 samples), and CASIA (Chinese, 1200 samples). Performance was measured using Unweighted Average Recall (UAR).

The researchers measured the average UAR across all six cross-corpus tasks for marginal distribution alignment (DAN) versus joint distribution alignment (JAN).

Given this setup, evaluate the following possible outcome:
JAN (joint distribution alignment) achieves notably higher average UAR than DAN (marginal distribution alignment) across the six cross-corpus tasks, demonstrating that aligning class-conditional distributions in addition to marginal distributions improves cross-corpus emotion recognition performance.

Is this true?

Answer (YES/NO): NO